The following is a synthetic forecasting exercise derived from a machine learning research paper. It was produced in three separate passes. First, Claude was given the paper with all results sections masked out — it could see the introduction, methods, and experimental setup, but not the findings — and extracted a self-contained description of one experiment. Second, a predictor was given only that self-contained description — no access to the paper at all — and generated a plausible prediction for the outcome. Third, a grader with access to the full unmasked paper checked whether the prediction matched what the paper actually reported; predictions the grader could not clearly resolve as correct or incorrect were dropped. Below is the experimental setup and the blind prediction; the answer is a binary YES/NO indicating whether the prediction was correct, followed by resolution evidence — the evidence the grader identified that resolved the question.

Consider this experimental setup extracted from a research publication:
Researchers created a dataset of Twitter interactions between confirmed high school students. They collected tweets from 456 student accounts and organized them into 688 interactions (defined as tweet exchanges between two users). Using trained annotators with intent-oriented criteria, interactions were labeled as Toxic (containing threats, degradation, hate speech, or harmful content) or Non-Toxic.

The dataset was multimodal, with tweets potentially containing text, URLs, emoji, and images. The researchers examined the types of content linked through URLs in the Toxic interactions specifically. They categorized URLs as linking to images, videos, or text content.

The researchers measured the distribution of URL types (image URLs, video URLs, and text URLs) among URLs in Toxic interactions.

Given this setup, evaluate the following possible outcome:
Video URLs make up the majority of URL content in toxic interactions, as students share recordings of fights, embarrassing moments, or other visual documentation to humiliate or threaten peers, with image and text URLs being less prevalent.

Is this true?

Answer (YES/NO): NO